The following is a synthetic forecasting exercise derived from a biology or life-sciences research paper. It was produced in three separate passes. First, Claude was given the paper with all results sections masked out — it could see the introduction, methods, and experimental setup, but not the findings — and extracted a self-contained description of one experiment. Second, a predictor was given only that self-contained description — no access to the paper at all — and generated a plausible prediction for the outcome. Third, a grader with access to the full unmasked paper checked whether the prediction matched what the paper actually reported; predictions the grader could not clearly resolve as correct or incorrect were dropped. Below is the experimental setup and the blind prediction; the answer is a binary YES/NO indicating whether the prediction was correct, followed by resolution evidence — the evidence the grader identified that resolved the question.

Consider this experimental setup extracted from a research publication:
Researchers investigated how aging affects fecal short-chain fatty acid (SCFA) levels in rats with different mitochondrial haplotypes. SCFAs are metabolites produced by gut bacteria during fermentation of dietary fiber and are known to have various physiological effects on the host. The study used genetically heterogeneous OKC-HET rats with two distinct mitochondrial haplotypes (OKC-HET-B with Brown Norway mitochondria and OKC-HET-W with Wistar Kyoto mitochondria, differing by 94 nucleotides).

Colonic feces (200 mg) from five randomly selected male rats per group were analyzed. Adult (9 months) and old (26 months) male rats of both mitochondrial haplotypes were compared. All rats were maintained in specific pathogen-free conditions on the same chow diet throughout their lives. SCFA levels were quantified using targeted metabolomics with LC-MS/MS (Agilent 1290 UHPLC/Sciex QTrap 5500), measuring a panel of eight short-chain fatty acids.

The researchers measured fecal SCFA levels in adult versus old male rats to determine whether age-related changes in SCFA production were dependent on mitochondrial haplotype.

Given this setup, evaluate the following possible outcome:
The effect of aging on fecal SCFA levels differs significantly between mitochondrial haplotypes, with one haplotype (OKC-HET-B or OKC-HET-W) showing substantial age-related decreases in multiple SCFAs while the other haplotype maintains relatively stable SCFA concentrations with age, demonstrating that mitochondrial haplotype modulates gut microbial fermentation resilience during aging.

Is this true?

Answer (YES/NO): NO